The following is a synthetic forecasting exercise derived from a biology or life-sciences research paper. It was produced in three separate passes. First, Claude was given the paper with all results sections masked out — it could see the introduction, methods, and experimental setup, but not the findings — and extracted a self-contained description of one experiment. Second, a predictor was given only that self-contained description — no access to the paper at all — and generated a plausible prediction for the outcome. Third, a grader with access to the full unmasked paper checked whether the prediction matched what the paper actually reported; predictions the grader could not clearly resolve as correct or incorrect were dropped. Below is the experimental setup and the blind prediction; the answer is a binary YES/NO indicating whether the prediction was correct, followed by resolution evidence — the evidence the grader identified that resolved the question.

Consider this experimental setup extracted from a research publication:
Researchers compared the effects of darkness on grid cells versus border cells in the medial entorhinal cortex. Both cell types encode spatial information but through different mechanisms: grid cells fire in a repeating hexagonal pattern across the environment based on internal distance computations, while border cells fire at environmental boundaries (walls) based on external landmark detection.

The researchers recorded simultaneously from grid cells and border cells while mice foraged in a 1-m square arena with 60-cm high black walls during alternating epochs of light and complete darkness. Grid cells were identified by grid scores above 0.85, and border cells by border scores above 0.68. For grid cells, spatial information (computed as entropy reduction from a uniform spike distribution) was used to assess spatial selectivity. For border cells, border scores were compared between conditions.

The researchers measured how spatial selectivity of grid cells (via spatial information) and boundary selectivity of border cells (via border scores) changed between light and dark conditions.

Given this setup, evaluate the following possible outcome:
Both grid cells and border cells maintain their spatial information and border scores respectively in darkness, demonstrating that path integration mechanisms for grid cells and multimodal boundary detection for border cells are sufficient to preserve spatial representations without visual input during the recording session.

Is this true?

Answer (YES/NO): NO